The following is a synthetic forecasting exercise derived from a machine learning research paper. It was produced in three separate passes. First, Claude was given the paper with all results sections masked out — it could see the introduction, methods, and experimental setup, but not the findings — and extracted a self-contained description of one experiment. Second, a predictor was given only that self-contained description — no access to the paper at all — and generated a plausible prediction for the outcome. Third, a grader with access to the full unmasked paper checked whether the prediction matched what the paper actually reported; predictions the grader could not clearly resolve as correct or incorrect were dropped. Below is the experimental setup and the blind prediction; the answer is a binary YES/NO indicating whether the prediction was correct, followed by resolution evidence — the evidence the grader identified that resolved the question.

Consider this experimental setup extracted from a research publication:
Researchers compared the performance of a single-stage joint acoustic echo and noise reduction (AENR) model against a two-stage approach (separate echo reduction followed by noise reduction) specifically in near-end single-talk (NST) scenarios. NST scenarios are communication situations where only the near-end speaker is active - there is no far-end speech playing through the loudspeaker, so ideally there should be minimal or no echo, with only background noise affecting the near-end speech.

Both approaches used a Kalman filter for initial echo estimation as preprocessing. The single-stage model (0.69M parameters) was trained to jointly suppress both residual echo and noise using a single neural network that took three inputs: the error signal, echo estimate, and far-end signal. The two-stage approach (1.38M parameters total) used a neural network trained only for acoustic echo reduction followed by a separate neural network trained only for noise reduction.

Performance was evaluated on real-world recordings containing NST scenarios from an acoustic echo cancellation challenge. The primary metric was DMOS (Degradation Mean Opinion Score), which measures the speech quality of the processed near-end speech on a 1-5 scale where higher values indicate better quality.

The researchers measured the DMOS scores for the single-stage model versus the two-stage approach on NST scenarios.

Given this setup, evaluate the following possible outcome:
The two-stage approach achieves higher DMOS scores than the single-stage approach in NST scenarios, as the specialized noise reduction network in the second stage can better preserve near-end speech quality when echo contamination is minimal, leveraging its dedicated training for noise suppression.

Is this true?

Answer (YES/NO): YES